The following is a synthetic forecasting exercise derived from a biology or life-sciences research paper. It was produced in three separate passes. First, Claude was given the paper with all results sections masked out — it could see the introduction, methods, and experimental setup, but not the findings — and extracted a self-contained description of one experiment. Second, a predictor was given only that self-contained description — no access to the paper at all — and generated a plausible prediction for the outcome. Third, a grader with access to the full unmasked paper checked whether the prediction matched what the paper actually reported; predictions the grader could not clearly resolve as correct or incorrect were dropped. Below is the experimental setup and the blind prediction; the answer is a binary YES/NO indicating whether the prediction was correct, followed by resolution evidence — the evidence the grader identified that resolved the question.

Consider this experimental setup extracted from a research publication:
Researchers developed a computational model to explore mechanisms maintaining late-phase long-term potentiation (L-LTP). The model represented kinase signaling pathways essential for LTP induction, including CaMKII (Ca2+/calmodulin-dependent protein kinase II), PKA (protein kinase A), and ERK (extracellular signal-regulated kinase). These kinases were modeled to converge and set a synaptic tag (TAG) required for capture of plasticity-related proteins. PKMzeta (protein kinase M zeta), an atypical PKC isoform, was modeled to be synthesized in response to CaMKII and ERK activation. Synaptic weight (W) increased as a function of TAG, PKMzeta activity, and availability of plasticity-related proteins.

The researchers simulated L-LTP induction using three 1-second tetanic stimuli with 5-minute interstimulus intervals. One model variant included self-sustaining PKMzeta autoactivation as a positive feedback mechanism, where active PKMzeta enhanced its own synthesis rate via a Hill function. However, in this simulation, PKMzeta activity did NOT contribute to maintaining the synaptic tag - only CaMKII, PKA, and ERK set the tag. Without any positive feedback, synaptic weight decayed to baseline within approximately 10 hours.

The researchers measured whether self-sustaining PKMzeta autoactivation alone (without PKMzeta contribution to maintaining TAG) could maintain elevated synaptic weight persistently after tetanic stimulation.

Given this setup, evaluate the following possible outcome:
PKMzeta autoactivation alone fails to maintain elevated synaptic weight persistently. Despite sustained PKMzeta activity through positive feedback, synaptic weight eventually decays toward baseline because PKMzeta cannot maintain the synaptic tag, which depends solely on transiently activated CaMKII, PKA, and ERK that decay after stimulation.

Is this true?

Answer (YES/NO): YES